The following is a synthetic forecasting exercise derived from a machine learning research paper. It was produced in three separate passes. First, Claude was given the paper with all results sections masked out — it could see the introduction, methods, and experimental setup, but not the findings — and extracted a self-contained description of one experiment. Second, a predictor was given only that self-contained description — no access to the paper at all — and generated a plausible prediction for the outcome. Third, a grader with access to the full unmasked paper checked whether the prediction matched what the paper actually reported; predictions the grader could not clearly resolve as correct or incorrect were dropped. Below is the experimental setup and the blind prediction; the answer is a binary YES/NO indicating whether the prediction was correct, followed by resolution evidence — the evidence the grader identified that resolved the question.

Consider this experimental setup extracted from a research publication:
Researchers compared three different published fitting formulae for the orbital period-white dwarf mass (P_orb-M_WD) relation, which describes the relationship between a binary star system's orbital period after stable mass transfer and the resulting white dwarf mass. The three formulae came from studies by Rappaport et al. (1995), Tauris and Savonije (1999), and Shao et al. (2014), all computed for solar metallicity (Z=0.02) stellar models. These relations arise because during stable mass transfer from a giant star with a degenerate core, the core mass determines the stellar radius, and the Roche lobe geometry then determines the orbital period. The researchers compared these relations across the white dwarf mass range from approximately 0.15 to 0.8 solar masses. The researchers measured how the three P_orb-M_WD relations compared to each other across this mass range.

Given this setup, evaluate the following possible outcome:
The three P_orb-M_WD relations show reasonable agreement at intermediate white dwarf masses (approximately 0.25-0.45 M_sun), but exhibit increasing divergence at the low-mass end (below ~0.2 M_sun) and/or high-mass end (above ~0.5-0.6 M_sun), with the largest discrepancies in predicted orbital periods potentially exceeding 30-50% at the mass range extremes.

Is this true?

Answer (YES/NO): NO